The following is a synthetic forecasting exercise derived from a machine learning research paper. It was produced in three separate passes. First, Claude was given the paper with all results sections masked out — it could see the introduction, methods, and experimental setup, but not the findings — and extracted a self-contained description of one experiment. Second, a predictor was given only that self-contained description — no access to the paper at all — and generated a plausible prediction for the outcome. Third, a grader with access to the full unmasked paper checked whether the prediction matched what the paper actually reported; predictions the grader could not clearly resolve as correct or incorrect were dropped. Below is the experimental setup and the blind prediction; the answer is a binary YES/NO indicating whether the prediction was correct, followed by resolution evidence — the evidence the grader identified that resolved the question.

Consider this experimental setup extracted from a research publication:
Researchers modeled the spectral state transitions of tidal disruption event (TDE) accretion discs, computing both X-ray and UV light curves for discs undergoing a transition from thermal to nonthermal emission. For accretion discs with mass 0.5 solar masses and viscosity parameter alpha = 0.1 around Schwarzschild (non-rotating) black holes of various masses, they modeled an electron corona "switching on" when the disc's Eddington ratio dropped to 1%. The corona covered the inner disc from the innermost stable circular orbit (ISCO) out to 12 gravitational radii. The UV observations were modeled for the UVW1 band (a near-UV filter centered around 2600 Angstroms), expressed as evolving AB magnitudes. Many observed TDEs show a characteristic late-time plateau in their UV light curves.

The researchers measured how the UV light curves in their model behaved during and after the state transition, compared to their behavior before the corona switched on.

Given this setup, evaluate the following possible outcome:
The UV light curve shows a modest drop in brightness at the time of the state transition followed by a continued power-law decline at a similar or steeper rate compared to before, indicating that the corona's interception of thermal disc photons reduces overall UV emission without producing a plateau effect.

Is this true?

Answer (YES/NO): NO